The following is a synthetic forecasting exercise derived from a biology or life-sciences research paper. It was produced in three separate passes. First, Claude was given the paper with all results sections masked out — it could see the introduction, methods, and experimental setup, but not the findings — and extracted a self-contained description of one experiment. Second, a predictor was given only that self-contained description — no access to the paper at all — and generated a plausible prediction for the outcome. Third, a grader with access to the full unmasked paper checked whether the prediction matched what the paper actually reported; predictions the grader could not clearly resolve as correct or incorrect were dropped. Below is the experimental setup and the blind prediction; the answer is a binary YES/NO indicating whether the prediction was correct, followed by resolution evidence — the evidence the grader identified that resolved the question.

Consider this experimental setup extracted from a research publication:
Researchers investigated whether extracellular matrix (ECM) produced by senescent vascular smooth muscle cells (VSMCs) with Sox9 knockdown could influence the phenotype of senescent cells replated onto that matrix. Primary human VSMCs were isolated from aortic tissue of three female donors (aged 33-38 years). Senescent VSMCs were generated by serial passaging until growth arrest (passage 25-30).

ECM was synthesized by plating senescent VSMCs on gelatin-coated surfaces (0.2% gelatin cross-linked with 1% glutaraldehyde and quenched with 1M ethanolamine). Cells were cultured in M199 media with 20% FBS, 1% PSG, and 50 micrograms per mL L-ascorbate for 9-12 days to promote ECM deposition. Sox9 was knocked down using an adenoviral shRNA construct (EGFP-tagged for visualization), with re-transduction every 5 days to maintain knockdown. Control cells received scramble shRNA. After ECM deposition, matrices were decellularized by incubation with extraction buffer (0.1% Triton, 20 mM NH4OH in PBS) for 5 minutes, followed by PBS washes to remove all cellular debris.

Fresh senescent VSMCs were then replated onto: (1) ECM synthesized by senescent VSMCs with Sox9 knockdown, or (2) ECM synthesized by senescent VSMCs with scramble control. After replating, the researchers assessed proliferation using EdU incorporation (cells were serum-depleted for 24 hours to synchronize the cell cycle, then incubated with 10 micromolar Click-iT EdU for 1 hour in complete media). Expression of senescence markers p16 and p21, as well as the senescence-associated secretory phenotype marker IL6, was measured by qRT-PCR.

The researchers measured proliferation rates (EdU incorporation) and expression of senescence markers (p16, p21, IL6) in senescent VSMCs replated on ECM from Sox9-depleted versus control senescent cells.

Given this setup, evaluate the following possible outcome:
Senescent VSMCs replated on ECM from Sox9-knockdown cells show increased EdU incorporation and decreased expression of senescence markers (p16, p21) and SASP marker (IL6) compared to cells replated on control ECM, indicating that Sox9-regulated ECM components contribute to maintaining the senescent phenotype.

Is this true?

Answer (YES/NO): YES